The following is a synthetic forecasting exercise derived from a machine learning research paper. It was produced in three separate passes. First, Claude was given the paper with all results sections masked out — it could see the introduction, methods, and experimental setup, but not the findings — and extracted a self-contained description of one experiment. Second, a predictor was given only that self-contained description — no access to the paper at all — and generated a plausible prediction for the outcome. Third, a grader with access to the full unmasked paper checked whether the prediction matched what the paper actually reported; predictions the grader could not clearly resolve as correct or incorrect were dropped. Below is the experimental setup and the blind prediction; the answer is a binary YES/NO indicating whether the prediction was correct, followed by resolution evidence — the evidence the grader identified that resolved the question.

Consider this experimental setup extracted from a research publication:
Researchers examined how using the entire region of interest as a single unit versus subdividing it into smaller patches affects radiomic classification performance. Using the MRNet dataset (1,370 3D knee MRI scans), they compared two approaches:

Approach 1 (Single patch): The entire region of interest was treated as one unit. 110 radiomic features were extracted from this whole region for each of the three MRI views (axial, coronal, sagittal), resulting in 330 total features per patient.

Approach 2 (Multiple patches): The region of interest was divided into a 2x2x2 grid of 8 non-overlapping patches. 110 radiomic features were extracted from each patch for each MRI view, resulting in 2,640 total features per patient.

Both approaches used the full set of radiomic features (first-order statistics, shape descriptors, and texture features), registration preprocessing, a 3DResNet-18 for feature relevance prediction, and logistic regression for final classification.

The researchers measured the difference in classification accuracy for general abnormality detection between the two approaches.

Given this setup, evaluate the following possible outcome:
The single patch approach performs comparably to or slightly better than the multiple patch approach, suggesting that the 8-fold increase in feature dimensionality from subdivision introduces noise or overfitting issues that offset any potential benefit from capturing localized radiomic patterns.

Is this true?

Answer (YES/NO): NO